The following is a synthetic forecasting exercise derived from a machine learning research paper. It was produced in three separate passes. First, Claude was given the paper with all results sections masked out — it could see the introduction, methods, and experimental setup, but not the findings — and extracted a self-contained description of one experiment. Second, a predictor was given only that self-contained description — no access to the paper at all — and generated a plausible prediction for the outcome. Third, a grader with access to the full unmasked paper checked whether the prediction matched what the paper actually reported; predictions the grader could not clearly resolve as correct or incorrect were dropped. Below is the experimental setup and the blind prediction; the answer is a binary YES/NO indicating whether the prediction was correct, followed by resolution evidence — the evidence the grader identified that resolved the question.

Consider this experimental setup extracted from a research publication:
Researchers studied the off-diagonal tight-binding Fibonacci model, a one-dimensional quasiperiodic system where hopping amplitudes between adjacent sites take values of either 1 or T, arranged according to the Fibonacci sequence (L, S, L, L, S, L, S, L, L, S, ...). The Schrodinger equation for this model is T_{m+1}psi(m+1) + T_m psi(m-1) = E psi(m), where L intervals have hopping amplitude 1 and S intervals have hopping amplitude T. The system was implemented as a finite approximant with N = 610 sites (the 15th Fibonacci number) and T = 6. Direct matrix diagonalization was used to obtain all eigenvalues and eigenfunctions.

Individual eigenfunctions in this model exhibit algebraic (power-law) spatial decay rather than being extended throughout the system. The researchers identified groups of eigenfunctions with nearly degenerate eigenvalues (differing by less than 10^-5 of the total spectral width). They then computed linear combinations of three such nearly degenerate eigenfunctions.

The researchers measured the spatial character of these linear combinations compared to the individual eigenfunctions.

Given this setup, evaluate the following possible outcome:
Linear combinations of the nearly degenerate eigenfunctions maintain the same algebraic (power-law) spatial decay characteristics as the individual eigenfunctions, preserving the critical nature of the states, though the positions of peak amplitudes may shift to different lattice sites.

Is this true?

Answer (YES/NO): NO